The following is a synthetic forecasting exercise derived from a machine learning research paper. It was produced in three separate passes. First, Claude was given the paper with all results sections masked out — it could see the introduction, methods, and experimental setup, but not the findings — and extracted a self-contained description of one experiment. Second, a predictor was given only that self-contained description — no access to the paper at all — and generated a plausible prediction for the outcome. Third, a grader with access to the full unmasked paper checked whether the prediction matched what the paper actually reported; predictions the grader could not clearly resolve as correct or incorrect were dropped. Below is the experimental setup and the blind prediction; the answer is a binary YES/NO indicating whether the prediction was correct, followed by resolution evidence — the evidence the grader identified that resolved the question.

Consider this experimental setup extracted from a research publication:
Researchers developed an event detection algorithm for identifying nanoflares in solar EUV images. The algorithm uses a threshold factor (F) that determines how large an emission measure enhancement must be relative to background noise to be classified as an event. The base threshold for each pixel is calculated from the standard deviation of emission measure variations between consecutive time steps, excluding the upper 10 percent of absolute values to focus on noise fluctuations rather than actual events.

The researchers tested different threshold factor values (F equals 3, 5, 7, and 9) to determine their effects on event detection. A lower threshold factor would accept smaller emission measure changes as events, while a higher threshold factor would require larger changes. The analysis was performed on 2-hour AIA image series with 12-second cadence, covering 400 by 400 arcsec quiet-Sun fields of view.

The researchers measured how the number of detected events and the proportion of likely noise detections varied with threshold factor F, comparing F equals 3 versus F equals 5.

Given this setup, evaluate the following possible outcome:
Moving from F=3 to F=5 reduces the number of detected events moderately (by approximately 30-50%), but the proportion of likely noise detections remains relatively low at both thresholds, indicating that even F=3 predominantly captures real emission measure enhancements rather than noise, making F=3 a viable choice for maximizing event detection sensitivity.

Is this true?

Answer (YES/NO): NO